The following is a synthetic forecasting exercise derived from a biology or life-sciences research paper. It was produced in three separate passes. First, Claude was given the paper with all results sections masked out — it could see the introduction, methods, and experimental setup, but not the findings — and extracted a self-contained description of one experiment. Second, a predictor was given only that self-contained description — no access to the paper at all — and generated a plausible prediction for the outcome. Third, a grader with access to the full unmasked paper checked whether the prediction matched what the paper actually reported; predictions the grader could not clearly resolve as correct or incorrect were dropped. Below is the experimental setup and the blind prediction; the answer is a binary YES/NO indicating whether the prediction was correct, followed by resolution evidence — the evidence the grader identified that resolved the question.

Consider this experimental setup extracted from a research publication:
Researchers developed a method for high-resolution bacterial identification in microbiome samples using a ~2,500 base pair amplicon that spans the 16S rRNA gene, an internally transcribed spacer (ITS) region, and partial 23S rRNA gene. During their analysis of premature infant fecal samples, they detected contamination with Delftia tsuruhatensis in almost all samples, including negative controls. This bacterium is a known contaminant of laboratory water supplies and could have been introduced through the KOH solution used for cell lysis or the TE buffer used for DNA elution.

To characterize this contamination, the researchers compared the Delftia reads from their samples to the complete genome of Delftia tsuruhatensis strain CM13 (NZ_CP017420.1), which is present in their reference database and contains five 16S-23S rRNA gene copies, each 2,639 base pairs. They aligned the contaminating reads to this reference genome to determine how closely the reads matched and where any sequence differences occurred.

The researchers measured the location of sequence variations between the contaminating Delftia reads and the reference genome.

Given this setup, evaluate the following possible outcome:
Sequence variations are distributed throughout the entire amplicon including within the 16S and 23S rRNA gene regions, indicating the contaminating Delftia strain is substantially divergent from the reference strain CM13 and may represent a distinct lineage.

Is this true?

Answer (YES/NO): NO